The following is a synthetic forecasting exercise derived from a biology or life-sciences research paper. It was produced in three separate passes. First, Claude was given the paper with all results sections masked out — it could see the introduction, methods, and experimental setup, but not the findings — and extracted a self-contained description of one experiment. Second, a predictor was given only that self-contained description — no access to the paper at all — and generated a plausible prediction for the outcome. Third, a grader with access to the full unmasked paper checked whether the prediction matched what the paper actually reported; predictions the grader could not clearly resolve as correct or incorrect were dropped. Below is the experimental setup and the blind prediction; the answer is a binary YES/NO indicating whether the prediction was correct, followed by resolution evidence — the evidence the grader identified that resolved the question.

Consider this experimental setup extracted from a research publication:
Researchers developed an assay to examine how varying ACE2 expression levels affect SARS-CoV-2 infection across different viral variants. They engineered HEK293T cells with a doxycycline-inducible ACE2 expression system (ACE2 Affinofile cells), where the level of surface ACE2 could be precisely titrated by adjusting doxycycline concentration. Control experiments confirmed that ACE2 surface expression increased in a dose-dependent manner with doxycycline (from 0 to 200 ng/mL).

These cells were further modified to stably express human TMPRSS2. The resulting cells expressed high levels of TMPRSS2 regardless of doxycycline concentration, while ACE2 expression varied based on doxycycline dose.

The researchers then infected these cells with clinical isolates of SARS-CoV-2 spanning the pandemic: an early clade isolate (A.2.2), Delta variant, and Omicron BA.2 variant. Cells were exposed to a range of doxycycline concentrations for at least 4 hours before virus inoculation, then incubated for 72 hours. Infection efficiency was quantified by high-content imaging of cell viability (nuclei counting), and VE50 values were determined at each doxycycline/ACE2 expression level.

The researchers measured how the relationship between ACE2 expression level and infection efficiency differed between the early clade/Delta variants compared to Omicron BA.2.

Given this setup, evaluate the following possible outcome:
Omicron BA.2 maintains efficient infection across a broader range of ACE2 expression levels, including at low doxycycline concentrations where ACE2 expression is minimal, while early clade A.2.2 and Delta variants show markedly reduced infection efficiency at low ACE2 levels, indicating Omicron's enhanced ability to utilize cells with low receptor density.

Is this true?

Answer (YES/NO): NO